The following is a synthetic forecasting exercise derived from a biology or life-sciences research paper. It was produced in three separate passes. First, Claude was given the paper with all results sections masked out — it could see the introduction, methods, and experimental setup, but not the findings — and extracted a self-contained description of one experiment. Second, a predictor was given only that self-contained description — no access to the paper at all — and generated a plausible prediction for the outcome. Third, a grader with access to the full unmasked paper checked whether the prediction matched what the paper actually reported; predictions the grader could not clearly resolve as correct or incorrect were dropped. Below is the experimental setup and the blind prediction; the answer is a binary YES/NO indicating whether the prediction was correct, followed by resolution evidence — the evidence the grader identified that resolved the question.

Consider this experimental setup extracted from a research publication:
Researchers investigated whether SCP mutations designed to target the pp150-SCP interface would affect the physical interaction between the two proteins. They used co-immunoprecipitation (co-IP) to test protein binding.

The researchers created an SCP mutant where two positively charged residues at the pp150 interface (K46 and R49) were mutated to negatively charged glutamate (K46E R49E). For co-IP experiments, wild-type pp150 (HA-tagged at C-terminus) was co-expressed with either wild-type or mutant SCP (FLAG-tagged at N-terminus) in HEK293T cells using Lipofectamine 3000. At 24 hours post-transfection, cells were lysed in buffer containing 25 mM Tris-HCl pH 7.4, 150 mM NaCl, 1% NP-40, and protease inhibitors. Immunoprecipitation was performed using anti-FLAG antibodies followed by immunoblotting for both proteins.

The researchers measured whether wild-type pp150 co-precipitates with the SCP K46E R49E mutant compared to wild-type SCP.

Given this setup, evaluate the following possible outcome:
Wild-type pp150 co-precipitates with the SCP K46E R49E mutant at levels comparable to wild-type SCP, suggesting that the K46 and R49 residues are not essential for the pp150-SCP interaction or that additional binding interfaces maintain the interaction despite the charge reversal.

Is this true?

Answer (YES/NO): NO